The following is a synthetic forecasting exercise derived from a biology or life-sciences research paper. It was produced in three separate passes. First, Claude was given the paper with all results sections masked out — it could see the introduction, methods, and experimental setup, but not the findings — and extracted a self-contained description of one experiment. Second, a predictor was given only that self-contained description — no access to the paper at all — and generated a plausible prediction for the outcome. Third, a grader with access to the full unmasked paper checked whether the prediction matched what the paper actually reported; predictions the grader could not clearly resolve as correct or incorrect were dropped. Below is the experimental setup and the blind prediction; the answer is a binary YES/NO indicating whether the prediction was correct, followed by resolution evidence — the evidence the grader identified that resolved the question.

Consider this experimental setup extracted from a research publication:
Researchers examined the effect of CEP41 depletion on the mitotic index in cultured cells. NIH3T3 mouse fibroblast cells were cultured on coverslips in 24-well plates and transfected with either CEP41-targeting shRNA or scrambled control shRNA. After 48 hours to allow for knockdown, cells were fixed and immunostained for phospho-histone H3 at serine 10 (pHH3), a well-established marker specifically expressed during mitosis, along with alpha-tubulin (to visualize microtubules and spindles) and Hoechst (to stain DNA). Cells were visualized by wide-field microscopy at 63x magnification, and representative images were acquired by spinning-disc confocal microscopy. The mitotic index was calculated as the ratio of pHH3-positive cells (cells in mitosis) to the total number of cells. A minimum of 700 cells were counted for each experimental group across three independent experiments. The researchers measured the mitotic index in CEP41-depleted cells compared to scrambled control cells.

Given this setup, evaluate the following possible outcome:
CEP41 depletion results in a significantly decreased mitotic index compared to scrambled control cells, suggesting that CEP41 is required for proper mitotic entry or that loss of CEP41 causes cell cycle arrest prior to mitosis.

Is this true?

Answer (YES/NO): YES